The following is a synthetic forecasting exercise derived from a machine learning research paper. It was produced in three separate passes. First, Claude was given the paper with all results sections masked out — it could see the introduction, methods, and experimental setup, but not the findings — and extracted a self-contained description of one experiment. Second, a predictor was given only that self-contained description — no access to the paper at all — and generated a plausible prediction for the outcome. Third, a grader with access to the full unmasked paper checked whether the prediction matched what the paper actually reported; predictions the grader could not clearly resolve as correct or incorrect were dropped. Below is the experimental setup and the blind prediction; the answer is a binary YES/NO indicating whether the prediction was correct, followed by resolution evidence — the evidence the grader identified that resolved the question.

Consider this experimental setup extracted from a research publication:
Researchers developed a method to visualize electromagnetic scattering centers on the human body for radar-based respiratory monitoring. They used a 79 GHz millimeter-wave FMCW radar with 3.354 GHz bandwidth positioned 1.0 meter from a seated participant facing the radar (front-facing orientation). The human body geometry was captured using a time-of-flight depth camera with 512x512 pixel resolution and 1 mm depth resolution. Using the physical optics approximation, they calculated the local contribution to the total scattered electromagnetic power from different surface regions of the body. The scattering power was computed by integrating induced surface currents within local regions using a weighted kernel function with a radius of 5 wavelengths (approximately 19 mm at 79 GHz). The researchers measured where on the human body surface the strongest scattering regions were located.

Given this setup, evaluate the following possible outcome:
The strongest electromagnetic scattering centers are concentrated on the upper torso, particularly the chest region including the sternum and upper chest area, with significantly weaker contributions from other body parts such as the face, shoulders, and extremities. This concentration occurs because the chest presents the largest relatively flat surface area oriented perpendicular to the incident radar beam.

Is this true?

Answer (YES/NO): NO